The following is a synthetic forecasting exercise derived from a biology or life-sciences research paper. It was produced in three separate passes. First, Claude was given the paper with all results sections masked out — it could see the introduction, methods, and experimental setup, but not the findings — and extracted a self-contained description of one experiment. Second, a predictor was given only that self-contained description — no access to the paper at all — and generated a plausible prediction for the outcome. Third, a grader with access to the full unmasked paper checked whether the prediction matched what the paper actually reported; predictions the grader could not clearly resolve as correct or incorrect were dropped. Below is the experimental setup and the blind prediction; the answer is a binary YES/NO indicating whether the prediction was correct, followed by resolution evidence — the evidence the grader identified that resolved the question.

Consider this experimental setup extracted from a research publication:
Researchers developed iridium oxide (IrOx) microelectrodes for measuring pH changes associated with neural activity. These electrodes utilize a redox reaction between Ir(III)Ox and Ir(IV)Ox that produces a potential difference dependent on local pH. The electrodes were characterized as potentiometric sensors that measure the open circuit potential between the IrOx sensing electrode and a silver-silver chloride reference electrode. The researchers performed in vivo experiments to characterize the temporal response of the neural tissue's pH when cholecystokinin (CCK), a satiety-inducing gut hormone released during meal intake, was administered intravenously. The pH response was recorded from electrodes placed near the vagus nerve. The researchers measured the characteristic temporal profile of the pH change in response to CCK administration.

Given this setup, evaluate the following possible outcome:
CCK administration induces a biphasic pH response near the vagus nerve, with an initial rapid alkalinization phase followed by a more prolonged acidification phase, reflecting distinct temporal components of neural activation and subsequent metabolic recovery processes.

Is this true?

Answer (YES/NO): NO